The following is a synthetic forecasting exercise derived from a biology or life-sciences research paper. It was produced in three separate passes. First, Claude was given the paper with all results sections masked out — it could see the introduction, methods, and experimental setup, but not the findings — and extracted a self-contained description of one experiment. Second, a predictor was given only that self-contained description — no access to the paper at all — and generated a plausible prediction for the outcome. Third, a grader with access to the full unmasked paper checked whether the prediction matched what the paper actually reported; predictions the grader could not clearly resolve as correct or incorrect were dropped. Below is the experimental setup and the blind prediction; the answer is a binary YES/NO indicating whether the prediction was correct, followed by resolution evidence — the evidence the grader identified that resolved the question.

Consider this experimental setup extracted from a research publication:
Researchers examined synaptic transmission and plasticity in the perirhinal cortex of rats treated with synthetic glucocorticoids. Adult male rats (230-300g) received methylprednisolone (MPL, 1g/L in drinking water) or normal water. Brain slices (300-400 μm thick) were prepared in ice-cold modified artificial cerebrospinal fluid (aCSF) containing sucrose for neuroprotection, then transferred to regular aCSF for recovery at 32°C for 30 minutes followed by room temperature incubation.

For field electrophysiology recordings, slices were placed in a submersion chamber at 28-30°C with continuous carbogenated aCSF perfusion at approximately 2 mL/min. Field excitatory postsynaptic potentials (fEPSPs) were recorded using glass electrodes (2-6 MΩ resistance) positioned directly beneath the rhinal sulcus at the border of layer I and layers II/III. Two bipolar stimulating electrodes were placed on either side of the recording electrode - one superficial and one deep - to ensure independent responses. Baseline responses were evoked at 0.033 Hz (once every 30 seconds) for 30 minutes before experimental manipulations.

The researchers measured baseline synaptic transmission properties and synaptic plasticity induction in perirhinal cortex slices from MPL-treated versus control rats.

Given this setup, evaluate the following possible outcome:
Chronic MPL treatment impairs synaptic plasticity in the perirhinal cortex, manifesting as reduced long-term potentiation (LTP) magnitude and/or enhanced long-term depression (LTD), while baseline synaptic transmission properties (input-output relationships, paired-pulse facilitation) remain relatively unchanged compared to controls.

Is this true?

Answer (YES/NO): NO